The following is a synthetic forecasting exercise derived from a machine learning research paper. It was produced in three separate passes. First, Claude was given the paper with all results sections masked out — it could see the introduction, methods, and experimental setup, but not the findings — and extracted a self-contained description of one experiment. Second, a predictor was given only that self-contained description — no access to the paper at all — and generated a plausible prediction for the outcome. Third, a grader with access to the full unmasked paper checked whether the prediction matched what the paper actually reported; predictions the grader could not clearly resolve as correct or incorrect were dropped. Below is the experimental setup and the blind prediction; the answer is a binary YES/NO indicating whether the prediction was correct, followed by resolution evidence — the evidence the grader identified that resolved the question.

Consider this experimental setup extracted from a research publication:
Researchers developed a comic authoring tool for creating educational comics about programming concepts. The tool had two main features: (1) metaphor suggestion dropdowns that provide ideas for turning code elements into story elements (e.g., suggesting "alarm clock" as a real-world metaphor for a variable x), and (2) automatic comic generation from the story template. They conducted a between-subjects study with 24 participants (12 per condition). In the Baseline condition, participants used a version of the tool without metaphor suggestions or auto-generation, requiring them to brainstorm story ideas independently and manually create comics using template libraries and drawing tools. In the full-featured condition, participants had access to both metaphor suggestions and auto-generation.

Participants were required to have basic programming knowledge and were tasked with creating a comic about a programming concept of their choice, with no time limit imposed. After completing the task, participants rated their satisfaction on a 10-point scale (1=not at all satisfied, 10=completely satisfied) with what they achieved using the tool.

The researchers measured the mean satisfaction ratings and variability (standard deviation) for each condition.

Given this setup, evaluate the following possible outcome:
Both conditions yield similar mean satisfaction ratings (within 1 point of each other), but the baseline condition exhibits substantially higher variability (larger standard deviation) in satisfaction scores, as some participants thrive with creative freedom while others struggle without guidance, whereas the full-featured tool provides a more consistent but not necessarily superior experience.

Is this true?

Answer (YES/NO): NO